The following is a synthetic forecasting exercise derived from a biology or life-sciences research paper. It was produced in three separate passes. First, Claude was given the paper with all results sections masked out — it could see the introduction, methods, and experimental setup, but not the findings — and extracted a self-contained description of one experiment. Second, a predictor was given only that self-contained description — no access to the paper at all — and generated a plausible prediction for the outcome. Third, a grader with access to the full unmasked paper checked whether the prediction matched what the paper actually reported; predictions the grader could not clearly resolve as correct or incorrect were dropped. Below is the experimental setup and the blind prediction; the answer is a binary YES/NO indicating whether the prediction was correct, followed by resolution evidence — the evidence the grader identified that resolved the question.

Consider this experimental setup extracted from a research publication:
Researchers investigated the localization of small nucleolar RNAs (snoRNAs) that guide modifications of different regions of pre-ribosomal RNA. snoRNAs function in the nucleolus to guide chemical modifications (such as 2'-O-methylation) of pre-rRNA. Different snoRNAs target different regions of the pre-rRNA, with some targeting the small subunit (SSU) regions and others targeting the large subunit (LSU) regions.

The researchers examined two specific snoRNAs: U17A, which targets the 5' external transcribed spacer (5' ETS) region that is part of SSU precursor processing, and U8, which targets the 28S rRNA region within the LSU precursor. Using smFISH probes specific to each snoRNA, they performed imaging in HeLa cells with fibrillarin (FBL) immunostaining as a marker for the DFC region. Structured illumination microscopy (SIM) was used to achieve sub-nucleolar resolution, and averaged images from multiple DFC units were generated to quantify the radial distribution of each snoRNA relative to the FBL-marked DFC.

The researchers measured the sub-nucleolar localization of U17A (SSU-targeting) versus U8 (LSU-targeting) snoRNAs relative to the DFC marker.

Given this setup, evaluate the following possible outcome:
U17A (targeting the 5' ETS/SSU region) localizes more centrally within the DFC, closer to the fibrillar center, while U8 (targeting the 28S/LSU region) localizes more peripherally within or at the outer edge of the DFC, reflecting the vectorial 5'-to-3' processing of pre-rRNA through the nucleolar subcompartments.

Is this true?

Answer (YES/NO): YES